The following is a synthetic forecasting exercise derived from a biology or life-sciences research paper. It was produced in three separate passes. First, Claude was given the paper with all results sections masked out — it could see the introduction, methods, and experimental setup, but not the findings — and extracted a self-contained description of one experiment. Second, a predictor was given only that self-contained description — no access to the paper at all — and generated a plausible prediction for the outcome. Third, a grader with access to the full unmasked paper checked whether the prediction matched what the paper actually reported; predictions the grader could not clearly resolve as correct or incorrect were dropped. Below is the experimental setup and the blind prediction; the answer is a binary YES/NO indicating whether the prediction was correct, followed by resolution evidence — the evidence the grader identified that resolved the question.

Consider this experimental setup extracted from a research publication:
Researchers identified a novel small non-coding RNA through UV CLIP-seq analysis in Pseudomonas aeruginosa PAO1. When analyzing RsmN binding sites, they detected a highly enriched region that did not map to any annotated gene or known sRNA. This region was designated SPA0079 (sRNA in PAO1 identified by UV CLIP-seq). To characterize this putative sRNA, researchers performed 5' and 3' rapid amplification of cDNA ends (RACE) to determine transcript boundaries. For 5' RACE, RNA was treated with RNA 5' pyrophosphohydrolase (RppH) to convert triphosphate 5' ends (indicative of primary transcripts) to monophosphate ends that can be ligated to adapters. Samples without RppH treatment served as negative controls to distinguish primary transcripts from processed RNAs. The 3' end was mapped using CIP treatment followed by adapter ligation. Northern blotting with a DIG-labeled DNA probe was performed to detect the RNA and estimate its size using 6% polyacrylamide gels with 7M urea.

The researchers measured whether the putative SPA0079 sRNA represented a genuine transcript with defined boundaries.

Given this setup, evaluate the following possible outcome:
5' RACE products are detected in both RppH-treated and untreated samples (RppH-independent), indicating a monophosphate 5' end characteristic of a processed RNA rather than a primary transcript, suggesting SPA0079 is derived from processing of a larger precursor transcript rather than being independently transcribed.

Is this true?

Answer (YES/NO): NO